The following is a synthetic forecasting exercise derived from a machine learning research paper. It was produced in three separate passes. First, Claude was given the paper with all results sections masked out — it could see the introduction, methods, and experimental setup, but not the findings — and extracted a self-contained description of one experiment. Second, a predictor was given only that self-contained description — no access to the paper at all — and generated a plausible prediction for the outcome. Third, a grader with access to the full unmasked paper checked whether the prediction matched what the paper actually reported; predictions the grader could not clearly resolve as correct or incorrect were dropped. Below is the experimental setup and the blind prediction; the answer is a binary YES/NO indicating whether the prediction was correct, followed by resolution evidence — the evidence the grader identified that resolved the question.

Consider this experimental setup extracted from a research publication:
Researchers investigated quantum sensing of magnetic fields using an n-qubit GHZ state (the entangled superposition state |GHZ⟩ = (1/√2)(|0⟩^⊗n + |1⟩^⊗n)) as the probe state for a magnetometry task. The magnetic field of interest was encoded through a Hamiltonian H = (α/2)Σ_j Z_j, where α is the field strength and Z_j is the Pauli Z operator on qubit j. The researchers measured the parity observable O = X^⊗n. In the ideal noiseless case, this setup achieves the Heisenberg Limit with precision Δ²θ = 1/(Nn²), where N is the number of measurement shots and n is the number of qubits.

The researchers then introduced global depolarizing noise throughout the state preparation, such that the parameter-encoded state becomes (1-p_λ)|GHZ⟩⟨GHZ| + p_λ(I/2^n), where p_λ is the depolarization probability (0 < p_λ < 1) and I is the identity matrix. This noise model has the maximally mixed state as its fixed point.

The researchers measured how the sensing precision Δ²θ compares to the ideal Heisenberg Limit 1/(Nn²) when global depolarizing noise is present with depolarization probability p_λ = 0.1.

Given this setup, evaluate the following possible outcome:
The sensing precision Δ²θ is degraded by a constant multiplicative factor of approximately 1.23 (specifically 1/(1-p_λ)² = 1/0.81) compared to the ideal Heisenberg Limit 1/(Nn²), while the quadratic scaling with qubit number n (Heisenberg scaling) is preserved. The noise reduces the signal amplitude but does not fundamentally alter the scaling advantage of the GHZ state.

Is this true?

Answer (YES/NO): YES